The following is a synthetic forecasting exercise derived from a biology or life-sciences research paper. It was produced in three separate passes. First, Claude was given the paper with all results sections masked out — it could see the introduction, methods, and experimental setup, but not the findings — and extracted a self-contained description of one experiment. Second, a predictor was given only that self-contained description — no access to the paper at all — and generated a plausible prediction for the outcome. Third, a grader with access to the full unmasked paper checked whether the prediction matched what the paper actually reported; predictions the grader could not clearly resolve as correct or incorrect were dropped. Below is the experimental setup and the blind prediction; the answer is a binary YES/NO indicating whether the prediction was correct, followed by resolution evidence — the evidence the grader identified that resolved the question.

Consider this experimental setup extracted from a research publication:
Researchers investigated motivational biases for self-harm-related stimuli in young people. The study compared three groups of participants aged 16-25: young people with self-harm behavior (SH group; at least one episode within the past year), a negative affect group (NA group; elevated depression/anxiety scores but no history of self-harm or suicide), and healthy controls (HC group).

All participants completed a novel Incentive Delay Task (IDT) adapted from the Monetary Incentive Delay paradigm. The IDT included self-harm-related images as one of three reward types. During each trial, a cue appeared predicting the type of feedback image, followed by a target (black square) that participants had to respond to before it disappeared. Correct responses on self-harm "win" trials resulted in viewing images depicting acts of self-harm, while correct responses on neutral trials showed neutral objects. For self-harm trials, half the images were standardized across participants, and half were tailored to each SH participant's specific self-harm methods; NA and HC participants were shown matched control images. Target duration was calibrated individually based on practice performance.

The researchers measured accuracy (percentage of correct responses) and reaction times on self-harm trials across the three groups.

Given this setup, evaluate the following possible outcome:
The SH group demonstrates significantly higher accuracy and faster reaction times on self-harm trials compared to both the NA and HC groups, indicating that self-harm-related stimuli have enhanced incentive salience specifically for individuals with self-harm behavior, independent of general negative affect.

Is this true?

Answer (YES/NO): NO